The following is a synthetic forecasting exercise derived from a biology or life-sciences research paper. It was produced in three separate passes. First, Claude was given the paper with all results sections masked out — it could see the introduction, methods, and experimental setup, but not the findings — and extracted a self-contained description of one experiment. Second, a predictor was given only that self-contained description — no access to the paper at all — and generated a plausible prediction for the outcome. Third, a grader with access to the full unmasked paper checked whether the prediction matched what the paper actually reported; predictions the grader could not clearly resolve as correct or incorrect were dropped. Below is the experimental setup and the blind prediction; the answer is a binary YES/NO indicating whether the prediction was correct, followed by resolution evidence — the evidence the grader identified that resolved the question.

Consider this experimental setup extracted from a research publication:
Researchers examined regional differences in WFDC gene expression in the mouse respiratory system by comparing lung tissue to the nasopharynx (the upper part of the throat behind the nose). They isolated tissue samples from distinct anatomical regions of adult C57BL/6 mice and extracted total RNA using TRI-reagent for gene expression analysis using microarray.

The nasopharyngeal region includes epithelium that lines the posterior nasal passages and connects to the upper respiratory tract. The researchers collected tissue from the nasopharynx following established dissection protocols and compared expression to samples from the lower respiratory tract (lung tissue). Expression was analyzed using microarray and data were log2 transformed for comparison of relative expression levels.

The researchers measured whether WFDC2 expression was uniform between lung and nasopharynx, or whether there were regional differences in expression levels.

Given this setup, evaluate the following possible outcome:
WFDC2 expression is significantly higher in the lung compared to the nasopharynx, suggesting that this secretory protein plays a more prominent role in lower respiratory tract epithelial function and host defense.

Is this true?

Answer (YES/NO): NO